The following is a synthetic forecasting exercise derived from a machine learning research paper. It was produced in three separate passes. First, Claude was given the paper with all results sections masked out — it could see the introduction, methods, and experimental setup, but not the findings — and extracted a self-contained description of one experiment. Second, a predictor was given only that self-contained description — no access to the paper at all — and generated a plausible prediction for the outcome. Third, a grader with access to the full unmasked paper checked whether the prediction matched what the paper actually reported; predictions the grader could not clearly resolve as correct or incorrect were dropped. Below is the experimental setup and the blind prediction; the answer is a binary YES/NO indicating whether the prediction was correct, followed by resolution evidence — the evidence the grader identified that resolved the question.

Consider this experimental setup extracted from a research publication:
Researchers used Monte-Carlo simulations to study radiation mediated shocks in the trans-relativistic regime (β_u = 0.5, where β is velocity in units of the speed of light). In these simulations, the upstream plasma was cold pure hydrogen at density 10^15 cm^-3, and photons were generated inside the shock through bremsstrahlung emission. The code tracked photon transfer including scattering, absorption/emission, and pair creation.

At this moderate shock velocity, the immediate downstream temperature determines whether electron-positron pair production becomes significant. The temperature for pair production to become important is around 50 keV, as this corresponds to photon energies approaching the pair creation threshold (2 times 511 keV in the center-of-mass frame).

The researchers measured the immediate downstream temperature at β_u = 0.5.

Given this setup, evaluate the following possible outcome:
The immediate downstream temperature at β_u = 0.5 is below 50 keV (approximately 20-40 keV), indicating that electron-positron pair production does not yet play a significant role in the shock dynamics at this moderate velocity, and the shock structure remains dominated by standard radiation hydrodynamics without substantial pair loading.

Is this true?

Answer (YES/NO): NO